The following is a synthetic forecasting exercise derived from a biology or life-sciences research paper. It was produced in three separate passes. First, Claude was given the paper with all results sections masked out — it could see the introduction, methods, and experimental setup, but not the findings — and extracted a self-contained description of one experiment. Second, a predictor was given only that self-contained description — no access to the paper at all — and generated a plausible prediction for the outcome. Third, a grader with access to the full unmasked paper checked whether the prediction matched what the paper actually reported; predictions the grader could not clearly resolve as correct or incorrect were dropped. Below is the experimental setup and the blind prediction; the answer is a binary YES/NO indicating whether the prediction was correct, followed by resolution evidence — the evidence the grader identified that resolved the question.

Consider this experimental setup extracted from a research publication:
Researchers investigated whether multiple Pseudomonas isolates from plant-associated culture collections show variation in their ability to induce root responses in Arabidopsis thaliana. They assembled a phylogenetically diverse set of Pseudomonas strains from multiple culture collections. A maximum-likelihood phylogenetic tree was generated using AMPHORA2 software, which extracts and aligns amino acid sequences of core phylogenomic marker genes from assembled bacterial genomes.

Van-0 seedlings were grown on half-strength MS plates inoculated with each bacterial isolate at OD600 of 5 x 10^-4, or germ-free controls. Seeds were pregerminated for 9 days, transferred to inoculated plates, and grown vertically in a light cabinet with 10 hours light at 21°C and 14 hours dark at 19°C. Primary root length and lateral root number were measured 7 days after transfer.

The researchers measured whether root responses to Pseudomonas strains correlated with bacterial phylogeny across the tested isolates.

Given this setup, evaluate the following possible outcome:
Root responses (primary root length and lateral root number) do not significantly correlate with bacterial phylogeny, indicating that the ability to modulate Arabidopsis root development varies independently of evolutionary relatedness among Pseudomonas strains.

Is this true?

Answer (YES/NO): NO